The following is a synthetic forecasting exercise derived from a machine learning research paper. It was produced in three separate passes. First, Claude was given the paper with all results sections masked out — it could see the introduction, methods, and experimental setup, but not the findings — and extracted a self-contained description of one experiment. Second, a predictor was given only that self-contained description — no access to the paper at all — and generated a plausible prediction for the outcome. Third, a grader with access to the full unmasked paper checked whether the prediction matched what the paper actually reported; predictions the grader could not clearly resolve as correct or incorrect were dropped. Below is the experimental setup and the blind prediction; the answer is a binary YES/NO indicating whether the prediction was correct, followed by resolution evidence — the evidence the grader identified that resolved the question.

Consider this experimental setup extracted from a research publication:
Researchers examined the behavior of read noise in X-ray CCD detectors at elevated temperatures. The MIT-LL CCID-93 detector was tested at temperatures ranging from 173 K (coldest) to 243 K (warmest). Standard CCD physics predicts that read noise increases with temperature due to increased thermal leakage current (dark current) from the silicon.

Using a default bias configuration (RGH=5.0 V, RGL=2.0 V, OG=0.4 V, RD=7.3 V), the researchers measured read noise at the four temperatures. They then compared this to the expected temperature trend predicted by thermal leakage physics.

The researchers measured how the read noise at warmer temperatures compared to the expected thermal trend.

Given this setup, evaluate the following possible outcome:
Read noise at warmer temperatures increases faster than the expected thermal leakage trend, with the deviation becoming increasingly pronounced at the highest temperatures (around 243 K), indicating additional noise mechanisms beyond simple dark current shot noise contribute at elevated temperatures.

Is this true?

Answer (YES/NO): NO